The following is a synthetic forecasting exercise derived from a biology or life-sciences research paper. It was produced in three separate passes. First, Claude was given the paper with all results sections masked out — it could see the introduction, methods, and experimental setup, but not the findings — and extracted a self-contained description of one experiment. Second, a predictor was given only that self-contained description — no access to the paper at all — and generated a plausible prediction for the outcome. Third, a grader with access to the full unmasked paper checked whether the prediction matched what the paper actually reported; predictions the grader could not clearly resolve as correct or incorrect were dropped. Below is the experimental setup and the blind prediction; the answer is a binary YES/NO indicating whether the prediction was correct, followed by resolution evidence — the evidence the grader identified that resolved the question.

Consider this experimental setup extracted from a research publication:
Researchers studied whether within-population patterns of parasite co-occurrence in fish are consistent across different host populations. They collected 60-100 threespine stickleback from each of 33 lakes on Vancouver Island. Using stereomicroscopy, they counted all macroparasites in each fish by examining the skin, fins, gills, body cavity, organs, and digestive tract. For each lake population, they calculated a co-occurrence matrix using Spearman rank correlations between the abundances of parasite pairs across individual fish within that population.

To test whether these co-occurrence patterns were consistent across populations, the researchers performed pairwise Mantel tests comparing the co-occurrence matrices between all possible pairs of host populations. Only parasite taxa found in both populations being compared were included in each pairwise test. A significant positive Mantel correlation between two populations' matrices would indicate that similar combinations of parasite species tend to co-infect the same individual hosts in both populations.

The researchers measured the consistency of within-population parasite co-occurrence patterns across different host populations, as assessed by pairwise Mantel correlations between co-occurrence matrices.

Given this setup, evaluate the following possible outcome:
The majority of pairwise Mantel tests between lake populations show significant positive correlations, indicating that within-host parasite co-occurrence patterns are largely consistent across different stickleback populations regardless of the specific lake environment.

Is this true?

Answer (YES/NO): NO